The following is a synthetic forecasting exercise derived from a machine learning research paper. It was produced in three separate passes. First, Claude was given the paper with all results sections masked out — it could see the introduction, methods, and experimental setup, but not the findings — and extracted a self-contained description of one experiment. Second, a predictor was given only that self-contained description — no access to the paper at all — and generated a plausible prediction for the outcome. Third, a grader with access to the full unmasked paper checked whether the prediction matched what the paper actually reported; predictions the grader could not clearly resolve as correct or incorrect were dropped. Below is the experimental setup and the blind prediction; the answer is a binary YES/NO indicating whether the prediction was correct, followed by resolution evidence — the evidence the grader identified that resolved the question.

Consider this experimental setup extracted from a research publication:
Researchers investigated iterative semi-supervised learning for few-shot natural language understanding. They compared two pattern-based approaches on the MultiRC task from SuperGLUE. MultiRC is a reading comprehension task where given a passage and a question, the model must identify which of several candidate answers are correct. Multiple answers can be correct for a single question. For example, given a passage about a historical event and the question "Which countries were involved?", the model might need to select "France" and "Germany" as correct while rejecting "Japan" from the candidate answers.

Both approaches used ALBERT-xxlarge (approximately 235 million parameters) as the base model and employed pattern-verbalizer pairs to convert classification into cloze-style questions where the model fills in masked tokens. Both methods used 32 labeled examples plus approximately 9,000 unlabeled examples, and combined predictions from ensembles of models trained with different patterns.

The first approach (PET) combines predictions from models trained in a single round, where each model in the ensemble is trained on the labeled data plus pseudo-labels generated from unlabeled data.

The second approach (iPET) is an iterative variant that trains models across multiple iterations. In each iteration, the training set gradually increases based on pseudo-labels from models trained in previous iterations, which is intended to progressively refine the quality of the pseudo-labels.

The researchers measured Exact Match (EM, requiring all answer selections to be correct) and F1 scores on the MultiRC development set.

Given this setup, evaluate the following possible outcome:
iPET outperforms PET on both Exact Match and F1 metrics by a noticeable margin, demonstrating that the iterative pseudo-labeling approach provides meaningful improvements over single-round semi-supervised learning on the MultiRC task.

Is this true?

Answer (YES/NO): NO